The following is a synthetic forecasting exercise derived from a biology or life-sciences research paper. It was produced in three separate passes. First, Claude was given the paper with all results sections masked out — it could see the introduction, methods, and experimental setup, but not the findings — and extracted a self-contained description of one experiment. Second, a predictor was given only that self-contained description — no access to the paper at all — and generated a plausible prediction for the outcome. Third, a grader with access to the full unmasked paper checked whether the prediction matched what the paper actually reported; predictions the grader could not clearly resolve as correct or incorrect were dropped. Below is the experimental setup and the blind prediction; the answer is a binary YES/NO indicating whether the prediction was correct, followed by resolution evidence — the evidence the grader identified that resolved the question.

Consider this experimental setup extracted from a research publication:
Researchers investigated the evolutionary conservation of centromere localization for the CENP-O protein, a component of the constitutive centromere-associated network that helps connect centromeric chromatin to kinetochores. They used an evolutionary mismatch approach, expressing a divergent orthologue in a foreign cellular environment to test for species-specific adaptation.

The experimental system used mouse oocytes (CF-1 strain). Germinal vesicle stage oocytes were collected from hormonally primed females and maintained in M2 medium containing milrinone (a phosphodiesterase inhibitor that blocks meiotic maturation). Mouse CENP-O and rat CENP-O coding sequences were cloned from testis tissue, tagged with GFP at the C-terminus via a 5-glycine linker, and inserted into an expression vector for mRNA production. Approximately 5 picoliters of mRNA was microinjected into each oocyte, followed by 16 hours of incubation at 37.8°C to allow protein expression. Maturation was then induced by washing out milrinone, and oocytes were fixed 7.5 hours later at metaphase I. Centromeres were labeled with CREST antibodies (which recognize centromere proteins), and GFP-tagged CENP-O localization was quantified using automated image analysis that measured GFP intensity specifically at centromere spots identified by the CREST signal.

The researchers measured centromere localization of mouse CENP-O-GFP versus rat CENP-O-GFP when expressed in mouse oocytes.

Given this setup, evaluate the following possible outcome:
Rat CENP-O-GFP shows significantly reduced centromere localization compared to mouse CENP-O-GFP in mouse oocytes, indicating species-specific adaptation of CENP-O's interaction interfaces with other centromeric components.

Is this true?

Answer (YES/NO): YES